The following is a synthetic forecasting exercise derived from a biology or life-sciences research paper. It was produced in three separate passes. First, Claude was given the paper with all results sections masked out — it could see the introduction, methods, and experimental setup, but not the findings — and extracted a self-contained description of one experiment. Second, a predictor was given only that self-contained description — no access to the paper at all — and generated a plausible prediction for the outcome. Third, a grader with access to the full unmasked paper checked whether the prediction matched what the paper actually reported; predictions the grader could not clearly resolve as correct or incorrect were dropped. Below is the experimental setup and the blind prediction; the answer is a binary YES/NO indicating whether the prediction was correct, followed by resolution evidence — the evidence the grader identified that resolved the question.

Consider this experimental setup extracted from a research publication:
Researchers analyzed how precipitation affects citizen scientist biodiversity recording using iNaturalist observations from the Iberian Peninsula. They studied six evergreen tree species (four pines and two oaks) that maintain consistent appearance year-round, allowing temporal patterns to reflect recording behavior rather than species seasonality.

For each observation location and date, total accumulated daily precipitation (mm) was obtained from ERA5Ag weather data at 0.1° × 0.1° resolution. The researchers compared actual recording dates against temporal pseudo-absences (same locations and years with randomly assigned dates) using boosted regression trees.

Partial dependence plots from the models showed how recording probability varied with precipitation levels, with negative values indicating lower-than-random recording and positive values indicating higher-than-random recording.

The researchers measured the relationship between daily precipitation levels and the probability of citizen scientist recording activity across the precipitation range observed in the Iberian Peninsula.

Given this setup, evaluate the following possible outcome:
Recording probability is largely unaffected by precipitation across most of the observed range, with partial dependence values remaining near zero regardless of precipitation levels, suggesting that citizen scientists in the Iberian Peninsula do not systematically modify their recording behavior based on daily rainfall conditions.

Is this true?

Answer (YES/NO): NO